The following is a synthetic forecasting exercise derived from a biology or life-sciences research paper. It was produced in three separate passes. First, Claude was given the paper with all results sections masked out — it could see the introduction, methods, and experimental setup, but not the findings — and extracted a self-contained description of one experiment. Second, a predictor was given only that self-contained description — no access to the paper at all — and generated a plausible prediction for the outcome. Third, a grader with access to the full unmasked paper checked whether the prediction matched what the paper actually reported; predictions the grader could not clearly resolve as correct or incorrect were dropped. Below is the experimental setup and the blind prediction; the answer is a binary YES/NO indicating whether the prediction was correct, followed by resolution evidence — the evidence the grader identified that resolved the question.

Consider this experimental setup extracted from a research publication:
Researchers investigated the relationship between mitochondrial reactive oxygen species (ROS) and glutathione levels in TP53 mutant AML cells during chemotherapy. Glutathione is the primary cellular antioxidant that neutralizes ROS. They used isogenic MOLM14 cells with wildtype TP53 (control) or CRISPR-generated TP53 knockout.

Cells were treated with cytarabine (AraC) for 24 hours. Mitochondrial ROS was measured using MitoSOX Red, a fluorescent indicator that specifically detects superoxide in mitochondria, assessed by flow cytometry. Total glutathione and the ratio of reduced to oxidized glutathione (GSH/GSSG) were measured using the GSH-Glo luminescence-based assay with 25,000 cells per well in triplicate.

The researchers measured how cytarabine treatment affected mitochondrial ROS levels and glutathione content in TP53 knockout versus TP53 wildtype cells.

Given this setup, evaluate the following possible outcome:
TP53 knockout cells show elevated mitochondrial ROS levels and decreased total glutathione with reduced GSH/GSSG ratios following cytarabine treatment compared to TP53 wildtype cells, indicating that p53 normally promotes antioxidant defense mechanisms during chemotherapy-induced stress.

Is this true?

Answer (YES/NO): NO